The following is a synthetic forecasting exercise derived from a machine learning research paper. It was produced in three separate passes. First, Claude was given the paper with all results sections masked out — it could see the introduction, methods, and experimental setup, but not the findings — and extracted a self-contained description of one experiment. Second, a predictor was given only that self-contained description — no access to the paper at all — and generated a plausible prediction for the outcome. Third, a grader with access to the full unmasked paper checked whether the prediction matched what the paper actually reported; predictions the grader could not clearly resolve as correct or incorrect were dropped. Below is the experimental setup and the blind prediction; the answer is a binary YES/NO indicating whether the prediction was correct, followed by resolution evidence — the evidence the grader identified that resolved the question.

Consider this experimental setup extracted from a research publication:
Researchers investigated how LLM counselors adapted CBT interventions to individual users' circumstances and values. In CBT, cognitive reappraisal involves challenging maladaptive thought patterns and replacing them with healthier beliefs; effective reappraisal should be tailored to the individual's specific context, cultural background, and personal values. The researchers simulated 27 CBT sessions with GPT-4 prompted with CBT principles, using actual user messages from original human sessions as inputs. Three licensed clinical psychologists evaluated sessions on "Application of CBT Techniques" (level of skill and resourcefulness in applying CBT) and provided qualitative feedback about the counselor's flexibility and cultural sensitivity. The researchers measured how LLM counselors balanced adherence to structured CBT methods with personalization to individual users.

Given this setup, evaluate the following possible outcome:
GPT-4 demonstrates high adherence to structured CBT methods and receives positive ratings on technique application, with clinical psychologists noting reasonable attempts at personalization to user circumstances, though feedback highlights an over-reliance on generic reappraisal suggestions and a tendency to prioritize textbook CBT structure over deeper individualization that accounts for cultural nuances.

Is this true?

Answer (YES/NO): NO